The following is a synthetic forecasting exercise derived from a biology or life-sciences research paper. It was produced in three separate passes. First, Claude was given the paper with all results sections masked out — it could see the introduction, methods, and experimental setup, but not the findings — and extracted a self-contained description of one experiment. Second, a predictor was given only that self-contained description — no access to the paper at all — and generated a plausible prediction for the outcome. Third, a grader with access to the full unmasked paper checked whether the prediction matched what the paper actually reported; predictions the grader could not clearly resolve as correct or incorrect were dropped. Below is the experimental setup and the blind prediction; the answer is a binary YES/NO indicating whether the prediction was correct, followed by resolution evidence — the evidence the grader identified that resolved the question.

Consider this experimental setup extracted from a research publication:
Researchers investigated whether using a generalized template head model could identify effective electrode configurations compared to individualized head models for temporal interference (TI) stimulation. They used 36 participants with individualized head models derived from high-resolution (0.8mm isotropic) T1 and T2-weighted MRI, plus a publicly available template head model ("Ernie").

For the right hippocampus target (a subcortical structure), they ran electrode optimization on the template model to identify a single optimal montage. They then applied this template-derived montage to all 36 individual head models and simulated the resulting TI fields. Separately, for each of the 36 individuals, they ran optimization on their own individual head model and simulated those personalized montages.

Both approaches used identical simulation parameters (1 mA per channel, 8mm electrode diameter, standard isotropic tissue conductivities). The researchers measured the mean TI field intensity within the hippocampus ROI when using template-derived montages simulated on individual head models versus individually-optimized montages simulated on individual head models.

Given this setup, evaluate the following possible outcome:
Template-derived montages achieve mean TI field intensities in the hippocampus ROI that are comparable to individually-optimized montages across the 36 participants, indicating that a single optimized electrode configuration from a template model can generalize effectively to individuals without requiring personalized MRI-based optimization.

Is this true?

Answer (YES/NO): YES